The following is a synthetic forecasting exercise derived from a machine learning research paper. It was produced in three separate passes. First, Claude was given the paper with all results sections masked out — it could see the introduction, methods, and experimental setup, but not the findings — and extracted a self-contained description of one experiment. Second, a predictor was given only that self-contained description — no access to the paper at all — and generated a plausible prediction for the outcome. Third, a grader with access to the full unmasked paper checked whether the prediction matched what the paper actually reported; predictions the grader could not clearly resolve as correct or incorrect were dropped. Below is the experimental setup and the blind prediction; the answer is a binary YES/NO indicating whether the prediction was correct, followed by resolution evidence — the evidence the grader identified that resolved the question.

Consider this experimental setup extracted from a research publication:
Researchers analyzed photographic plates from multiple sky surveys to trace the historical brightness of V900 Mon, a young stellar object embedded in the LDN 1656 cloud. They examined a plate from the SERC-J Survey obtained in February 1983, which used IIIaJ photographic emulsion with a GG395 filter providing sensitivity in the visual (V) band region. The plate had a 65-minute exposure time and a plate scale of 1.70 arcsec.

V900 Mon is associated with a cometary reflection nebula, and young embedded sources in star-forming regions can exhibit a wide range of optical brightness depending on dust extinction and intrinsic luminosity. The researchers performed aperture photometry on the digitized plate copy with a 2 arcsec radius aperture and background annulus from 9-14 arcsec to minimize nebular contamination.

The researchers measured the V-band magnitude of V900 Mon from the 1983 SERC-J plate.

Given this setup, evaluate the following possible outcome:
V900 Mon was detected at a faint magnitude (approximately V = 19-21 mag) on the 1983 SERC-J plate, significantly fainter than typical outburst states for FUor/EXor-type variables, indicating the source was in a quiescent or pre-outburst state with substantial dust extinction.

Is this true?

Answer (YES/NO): YES